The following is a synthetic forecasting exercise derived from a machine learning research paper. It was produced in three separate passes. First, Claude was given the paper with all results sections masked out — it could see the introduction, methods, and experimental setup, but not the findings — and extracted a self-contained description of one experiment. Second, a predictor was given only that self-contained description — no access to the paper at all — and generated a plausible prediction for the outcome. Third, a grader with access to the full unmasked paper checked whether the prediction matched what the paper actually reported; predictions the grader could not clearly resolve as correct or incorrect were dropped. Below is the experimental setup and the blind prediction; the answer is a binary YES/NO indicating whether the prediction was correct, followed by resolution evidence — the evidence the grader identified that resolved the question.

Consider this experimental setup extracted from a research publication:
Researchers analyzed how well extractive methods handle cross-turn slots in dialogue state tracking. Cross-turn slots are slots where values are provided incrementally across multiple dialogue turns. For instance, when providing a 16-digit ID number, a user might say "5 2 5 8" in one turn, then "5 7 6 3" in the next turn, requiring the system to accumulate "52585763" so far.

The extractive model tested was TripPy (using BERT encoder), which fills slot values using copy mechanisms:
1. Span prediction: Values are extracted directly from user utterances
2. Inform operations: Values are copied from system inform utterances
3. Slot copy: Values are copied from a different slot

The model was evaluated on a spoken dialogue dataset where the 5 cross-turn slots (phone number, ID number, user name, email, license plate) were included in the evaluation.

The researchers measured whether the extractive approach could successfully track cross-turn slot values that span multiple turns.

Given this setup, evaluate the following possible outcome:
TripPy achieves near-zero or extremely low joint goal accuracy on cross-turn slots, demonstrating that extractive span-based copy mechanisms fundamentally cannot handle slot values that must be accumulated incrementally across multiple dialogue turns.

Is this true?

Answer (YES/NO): YES